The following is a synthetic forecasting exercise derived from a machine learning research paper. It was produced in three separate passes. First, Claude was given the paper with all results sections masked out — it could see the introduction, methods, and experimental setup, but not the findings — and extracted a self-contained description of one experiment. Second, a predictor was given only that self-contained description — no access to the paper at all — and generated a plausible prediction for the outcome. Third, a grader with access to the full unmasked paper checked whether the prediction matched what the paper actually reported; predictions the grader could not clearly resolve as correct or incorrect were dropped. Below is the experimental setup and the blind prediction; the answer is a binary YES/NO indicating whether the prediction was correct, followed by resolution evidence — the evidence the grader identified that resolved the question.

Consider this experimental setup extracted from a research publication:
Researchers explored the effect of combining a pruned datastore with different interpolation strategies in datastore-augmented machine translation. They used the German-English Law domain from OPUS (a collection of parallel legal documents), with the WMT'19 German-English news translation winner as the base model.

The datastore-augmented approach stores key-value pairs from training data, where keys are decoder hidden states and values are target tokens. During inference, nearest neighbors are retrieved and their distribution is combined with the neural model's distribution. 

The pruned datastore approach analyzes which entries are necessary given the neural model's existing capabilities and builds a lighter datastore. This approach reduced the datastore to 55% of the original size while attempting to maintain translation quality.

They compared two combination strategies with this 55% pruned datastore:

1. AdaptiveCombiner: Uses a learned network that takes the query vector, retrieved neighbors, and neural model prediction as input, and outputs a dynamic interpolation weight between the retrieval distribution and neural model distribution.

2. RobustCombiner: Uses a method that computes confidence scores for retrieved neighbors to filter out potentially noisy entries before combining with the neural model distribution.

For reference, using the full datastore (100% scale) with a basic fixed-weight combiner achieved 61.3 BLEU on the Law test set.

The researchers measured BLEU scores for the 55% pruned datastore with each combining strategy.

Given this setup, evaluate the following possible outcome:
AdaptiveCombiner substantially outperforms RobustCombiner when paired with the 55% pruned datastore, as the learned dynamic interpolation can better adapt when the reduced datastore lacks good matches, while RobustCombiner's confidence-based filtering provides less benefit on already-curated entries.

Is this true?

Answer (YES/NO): NO